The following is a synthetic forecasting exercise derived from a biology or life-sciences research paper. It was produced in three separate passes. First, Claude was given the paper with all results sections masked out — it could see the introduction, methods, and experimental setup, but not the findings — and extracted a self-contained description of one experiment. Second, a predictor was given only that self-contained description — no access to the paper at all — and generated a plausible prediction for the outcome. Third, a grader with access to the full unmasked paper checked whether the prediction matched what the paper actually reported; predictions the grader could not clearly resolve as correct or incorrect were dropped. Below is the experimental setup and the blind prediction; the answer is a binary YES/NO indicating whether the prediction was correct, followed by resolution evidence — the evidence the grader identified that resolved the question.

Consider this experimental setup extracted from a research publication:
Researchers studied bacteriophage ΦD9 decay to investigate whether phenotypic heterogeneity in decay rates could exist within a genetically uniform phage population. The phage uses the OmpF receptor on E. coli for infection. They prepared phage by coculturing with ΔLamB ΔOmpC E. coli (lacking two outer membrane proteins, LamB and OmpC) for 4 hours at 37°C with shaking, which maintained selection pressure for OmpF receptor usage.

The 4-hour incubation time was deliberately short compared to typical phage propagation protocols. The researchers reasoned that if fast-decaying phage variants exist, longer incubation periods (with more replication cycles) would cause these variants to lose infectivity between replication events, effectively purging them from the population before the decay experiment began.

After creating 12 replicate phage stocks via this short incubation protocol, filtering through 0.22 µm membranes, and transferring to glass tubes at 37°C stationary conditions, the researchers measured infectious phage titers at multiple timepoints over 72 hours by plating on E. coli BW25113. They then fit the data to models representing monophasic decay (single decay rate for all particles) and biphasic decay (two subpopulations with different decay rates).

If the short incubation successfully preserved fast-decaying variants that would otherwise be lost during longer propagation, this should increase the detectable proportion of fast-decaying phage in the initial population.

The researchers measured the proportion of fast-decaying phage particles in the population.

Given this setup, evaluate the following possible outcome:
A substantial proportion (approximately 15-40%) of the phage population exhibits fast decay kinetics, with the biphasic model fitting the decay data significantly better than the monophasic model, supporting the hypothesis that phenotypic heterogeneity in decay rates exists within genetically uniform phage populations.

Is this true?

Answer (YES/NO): NO